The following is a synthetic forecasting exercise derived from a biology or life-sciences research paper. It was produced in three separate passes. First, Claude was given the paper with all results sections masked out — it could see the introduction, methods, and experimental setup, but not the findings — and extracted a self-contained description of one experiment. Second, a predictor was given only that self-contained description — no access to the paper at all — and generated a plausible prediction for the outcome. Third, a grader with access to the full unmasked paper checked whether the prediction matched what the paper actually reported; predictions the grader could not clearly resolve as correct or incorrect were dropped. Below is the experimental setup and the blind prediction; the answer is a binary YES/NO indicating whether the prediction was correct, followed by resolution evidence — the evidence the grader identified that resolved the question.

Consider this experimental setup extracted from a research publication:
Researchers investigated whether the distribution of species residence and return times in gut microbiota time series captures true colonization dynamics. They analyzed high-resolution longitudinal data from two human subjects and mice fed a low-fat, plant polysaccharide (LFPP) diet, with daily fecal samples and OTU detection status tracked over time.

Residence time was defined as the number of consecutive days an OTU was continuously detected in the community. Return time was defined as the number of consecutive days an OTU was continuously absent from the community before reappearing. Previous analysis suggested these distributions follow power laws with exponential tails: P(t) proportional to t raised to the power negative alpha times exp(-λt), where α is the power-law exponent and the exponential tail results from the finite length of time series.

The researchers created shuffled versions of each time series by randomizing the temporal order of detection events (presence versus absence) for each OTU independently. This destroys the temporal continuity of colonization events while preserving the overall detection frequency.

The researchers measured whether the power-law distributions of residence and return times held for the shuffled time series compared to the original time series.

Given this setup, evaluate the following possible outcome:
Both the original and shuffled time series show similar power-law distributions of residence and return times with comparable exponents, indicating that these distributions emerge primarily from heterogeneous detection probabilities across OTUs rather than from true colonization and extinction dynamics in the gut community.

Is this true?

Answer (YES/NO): YES